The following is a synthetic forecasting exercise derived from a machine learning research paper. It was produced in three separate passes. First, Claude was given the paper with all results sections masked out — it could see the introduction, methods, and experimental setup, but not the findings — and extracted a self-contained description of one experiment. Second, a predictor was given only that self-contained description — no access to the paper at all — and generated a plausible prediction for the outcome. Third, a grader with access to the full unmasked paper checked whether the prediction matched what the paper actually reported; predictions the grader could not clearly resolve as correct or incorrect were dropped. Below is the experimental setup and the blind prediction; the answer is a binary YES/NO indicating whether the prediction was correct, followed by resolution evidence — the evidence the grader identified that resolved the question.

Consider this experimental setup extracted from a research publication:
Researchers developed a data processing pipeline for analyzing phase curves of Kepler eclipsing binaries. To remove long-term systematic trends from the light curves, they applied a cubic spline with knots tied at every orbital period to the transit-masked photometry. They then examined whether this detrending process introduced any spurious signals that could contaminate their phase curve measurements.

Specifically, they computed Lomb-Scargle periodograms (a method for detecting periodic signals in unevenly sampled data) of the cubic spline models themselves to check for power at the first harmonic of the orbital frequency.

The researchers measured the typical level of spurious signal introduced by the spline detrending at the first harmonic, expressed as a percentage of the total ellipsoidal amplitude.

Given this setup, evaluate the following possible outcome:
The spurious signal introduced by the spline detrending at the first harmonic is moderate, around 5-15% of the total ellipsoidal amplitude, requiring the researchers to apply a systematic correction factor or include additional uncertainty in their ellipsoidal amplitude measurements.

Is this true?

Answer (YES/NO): NO